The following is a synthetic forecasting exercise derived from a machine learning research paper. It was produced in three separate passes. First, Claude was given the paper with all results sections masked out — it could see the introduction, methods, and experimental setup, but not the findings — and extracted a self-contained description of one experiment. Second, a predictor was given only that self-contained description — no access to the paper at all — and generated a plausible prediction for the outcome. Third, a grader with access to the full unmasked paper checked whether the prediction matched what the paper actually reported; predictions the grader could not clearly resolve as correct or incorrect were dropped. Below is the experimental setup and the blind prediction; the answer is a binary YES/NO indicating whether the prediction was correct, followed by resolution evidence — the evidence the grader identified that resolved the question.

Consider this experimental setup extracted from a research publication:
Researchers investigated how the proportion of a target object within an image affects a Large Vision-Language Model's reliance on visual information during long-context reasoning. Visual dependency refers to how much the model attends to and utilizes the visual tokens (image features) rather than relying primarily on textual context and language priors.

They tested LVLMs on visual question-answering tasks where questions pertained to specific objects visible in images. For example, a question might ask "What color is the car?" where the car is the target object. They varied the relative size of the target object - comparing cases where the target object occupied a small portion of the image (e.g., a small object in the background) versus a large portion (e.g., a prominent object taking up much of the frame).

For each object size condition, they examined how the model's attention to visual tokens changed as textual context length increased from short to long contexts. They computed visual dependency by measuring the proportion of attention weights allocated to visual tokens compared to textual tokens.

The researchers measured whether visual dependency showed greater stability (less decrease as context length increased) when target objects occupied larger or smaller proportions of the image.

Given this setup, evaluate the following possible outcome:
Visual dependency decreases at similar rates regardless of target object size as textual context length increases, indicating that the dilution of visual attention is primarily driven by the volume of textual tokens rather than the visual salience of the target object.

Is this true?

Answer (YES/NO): NO